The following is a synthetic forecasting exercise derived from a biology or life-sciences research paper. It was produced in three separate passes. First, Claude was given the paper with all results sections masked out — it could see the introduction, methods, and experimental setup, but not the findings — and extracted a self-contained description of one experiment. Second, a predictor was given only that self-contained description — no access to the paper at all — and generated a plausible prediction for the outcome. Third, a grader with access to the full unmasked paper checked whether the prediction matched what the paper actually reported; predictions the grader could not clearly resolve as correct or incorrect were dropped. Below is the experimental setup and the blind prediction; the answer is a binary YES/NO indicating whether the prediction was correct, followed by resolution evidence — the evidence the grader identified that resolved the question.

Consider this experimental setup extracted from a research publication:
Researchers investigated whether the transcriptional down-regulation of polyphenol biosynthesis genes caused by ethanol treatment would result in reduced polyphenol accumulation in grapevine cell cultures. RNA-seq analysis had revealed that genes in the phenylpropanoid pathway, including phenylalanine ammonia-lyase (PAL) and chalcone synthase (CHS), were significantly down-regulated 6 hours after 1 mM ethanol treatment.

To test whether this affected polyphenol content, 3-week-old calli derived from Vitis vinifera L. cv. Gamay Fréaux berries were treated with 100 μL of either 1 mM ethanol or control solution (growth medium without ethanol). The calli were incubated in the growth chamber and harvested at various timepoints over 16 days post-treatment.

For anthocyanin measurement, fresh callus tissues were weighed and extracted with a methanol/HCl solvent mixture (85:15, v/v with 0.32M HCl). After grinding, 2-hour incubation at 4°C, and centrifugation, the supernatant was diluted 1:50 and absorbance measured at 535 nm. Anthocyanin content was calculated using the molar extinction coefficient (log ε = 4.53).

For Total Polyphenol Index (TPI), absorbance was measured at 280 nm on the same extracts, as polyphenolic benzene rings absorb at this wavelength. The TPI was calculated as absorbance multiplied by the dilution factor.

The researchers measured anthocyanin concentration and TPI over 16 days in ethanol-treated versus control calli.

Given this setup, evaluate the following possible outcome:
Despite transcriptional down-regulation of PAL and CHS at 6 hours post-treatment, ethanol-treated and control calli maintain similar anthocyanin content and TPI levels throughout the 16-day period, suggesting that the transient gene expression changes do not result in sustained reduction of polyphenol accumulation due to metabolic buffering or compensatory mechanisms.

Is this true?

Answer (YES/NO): YES